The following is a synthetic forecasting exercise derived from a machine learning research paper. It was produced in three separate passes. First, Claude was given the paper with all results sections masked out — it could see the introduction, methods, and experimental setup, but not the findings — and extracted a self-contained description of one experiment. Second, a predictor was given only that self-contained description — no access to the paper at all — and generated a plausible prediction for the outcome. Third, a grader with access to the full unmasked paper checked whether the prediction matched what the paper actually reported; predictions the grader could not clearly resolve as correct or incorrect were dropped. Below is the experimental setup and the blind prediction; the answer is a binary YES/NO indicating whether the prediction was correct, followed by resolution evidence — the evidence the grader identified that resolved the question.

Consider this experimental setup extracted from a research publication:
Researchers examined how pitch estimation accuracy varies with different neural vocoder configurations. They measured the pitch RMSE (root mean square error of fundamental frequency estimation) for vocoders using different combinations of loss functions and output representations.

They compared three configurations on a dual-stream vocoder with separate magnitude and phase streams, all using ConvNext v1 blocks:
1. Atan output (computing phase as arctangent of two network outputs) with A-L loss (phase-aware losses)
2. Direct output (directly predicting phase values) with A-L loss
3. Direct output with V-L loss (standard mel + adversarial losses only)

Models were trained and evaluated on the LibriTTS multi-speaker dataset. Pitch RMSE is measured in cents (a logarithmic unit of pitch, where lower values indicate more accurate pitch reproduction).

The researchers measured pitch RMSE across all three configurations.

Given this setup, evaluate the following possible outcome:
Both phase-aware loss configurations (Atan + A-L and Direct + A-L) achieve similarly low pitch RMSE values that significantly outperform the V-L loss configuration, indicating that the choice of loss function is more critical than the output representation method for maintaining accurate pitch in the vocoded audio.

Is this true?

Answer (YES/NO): NO